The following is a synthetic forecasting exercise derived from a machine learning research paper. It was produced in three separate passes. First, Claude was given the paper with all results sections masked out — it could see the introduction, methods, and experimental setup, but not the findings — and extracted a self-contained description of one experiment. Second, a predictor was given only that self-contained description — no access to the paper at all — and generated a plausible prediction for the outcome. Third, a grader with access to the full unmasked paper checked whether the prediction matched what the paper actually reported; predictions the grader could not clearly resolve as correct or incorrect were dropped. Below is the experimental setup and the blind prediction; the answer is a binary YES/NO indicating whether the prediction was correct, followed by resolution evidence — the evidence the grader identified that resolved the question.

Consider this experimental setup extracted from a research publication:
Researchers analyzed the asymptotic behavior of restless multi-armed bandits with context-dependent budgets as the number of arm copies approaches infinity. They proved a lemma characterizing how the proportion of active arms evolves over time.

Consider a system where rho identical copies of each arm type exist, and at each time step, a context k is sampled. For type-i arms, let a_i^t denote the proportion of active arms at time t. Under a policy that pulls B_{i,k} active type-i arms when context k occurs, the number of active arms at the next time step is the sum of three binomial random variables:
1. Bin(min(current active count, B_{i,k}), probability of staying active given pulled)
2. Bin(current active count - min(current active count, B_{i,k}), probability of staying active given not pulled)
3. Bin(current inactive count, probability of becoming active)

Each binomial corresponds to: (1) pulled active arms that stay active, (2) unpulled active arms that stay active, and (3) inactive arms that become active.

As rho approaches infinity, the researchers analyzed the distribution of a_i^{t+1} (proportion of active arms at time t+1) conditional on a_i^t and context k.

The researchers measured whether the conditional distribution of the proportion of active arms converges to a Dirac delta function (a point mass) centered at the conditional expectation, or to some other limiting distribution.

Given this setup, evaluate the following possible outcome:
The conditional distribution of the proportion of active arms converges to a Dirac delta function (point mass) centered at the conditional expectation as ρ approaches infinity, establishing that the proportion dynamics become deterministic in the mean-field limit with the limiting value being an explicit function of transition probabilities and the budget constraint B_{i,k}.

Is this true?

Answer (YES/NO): YES